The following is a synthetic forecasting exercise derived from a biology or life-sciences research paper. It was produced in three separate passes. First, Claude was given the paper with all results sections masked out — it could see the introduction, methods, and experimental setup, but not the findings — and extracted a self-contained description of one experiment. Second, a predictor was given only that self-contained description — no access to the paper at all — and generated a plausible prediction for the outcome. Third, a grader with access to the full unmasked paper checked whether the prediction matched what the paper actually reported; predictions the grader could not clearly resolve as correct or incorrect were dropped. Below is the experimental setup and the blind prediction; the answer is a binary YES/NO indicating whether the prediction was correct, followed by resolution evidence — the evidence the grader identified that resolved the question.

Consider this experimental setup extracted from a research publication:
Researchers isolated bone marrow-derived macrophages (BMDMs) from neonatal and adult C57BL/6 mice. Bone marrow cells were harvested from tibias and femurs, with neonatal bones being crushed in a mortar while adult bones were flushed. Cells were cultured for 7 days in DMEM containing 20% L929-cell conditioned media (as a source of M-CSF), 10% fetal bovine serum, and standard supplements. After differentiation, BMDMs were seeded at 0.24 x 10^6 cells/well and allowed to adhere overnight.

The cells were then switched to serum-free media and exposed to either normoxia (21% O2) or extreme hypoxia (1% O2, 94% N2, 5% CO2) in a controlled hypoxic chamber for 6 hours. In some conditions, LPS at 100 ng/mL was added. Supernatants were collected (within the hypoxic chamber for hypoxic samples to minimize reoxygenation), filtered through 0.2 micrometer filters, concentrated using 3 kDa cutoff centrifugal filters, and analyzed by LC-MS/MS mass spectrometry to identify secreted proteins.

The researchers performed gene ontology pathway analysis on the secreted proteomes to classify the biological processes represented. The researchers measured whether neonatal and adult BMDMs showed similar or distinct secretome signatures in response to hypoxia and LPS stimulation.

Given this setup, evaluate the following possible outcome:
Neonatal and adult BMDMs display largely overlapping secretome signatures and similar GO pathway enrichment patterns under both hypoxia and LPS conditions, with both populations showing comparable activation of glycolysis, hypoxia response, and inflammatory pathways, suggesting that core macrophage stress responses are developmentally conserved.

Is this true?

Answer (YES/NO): NO